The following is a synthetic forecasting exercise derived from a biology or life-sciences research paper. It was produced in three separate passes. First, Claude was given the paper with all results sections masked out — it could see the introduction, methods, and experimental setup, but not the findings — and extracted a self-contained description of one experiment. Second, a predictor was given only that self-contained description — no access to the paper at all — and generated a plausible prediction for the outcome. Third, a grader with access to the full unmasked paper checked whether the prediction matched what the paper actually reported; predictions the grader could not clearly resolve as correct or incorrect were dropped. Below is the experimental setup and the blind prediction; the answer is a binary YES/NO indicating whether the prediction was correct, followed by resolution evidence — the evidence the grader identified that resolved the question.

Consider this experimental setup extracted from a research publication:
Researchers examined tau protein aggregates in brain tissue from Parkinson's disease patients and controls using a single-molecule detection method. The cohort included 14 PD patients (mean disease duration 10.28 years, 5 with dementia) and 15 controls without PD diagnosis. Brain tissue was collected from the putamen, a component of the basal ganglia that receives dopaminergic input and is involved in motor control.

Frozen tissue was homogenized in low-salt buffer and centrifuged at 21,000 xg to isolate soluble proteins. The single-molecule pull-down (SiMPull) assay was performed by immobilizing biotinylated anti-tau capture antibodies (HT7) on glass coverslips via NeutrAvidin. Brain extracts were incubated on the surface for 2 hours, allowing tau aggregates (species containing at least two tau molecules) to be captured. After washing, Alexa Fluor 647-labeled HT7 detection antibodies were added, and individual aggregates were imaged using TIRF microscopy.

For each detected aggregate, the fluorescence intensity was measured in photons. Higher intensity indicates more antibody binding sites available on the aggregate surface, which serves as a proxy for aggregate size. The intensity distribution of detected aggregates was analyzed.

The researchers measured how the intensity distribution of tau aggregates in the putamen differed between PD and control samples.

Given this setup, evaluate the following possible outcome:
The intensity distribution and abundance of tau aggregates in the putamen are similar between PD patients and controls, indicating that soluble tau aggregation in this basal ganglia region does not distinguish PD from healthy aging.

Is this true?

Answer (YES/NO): NO